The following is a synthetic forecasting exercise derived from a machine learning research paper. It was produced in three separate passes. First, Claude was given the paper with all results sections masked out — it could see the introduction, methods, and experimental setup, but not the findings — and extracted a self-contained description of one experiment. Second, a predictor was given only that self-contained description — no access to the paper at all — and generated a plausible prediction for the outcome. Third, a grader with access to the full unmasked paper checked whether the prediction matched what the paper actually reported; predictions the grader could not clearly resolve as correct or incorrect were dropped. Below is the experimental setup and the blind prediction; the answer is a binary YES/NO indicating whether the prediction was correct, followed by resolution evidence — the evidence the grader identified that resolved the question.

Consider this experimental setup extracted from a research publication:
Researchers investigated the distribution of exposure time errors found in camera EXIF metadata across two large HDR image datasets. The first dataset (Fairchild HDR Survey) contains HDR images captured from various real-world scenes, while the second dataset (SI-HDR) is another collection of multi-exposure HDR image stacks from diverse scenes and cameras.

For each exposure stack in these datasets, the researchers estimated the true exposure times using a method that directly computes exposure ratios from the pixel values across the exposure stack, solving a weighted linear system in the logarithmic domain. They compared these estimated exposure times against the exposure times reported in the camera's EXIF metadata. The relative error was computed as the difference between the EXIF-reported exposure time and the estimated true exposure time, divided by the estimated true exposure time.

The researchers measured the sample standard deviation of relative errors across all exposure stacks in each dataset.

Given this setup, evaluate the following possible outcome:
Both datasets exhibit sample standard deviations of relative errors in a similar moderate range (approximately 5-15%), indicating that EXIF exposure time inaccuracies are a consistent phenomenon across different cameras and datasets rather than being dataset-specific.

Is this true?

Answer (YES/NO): YES